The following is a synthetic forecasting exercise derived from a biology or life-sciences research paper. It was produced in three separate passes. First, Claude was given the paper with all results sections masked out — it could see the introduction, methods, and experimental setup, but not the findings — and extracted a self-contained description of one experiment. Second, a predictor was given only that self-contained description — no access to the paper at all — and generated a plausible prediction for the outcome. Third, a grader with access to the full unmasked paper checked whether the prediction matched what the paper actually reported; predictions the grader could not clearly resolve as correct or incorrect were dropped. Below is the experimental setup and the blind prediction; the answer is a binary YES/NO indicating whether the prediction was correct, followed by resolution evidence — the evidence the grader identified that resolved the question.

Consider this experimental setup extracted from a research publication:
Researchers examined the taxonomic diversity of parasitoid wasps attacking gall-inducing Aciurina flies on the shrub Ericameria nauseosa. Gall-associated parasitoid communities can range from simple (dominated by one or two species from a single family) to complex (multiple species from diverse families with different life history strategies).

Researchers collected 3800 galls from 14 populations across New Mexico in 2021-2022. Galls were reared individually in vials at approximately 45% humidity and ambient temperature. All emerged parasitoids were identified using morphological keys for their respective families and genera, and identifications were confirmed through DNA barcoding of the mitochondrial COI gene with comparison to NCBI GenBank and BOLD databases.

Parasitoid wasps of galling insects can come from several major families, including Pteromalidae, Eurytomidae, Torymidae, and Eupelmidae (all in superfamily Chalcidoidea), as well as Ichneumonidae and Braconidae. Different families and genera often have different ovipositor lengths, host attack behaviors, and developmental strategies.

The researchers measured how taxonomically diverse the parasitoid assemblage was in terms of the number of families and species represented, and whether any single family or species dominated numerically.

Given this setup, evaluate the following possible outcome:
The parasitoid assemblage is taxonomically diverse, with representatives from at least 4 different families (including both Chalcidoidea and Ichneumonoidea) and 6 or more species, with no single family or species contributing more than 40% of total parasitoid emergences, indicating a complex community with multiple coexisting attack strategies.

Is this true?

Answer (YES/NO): NO